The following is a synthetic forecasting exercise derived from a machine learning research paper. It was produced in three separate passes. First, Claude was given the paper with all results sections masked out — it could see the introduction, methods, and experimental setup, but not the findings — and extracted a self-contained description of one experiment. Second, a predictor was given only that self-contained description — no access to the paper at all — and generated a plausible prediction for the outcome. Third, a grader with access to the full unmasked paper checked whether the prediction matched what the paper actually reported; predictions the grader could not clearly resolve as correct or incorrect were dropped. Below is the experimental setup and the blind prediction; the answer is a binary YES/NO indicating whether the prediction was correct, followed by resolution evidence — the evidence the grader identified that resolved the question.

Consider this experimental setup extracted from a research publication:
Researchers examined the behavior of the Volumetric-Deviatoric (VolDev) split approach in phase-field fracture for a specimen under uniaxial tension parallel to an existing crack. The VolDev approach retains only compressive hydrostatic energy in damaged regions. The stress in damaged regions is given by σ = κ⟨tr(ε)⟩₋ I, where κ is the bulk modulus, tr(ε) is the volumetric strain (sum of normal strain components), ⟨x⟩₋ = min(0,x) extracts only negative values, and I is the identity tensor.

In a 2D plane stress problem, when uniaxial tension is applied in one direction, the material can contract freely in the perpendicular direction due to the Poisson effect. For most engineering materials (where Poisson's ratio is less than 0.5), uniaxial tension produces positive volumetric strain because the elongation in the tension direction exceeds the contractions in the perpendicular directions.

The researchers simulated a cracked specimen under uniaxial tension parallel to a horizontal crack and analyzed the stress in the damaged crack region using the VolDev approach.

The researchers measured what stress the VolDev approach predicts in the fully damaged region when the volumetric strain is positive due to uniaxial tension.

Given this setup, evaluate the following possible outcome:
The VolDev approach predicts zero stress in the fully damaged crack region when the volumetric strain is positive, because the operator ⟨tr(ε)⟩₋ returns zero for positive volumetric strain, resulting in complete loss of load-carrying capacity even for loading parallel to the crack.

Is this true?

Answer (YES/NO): YES